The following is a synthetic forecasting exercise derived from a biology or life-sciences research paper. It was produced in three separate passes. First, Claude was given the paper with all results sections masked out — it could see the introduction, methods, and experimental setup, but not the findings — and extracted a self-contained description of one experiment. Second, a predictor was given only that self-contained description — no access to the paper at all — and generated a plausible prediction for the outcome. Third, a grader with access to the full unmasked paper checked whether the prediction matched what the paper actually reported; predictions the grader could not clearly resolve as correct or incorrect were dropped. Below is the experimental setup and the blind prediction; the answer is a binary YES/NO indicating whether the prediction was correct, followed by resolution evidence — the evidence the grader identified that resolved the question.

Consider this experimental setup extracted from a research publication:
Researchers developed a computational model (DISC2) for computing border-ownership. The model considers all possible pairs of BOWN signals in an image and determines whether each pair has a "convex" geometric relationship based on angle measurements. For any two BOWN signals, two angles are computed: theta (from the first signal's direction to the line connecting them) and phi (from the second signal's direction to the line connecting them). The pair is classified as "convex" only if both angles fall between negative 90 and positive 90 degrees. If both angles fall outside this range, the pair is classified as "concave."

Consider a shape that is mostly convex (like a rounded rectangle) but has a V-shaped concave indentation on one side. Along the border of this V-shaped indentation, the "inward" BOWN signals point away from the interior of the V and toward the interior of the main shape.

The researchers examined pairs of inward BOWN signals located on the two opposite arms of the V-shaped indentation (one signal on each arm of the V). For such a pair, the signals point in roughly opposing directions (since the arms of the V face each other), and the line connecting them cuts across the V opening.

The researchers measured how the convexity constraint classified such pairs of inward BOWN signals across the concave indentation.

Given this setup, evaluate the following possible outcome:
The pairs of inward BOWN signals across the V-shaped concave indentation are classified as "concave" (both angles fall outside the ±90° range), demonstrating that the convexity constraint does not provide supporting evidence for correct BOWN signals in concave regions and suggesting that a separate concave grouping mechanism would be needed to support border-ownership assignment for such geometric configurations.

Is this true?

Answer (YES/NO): NO